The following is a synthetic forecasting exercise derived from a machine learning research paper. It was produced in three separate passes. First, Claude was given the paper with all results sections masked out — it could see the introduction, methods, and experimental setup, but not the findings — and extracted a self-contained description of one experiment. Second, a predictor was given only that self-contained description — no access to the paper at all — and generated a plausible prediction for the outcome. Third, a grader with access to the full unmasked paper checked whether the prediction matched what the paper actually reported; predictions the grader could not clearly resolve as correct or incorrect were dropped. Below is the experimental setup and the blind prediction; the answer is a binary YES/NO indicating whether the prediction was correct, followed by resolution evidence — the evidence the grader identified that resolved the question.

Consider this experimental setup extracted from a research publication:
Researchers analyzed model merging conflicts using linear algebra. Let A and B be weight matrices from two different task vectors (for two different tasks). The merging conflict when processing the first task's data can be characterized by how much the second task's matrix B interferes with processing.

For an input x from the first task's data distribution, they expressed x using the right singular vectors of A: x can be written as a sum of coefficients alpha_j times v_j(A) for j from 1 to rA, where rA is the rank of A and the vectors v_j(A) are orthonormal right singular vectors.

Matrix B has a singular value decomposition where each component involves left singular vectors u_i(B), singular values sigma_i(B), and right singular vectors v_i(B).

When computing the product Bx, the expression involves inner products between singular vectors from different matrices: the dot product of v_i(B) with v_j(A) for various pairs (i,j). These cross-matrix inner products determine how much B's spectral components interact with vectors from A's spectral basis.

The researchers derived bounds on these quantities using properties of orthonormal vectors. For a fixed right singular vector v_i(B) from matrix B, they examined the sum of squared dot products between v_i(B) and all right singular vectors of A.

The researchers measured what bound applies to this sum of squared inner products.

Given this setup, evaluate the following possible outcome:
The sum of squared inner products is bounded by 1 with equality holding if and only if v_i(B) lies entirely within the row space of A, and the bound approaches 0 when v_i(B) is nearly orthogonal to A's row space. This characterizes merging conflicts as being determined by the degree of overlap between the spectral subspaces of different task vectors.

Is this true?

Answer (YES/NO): YES